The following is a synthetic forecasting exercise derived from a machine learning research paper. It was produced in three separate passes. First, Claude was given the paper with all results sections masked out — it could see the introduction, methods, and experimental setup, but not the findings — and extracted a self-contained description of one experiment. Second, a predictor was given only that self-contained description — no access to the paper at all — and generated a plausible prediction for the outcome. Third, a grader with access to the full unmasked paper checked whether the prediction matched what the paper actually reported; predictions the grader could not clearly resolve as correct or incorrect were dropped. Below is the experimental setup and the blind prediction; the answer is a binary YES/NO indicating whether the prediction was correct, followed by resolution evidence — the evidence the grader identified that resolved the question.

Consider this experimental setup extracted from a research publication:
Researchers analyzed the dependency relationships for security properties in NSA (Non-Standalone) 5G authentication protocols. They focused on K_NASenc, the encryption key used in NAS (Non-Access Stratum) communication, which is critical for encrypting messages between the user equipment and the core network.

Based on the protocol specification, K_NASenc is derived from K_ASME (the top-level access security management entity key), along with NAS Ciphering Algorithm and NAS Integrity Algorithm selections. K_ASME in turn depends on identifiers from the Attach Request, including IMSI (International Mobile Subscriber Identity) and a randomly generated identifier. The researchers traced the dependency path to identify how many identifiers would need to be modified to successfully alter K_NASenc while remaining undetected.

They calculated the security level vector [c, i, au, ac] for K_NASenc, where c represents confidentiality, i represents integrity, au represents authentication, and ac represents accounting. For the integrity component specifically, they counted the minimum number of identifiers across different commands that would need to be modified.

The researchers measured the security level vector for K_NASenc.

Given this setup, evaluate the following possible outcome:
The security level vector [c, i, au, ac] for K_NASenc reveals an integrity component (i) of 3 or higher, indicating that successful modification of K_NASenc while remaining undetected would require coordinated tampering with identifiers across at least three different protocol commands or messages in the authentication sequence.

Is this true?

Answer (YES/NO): YES